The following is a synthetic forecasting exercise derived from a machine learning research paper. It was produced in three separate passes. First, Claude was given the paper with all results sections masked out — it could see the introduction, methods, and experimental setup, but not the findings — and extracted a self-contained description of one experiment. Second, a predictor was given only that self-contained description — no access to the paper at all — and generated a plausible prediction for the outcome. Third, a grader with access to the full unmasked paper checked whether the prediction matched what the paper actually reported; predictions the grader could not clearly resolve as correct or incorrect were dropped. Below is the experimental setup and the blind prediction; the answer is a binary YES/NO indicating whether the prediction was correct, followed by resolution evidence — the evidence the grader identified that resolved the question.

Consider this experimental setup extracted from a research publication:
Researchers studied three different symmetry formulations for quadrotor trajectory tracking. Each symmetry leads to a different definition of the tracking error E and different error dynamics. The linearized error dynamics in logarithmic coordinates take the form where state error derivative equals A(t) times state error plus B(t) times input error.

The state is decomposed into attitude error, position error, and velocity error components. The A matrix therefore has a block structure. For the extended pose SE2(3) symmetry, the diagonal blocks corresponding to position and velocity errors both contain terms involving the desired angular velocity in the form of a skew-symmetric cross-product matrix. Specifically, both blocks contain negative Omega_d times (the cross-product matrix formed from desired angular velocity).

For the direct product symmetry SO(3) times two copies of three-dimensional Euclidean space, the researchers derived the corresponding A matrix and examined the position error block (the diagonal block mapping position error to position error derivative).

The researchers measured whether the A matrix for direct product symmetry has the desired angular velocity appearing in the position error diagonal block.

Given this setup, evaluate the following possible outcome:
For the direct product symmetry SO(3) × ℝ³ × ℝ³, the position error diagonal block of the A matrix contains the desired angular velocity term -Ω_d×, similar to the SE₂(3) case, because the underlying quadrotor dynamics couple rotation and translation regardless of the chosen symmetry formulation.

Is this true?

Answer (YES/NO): NO